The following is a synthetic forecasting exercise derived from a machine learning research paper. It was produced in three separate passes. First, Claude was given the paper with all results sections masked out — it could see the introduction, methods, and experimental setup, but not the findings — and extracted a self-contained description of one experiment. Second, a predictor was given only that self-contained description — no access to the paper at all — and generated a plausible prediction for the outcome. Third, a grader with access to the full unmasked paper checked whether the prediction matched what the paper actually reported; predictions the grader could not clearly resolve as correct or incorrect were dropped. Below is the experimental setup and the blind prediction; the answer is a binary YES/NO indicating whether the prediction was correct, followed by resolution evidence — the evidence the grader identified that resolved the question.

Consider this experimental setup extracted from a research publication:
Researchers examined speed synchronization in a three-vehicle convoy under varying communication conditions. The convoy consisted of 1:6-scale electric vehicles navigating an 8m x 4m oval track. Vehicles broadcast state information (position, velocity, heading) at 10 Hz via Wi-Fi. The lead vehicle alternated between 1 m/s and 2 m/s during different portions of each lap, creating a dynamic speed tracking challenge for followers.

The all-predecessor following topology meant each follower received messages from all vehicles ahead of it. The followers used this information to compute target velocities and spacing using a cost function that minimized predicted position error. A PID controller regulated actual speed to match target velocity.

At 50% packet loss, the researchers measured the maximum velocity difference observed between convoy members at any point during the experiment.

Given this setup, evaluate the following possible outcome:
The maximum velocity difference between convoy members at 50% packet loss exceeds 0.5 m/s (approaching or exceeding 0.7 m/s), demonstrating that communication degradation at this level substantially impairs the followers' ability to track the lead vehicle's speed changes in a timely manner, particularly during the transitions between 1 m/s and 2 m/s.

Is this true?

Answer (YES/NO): NO